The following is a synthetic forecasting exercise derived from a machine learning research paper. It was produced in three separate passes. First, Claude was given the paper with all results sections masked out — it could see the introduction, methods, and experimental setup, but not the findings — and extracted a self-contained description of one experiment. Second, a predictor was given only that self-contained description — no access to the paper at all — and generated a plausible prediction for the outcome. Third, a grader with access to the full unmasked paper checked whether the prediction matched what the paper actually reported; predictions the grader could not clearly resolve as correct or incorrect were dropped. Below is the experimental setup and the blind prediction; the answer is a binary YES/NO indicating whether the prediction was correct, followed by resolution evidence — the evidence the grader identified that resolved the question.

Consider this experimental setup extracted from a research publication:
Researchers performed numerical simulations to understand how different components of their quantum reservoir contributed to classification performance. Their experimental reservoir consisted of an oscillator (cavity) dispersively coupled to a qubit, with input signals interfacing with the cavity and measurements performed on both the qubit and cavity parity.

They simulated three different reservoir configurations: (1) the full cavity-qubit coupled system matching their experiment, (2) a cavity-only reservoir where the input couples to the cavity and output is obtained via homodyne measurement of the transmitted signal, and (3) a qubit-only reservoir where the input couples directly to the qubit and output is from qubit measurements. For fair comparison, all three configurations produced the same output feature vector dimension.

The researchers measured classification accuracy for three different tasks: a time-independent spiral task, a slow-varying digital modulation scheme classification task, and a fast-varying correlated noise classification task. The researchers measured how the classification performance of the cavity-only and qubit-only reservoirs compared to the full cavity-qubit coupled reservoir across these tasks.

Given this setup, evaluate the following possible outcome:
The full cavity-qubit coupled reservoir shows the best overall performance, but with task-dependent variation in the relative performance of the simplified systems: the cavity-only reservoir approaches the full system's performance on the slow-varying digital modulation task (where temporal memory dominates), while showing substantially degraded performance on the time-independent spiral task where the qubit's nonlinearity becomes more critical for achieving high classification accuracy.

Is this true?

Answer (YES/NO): NO